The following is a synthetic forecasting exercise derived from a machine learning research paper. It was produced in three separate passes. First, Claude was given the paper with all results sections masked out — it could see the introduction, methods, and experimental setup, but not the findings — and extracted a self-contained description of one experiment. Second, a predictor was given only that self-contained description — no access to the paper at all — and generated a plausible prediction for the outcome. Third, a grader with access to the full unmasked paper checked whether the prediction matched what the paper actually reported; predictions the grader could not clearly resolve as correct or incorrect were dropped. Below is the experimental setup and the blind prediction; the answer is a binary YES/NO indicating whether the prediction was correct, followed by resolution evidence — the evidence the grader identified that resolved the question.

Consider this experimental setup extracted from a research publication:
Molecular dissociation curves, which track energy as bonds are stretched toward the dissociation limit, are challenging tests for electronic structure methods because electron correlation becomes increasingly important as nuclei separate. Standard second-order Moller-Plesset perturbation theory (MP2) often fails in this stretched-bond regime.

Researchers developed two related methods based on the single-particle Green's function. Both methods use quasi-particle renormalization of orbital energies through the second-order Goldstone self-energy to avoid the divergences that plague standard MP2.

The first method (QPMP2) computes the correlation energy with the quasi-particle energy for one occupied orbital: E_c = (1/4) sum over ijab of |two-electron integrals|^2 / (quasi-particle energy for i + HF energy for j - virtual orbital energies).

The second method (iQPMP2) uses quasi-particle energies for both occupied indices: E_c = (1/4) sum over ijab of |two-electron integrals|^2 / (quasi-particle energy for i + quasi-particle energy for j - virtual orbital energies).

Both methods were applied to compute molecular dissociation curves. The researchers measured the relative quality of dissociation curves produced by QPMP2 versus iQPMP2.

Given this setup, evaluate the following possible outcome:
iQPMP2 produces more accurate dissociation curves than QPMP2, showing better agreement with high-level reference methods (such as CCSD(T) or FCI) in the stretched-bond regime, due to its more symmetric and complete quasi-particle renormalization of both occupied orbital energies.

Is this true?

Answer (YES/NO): YES